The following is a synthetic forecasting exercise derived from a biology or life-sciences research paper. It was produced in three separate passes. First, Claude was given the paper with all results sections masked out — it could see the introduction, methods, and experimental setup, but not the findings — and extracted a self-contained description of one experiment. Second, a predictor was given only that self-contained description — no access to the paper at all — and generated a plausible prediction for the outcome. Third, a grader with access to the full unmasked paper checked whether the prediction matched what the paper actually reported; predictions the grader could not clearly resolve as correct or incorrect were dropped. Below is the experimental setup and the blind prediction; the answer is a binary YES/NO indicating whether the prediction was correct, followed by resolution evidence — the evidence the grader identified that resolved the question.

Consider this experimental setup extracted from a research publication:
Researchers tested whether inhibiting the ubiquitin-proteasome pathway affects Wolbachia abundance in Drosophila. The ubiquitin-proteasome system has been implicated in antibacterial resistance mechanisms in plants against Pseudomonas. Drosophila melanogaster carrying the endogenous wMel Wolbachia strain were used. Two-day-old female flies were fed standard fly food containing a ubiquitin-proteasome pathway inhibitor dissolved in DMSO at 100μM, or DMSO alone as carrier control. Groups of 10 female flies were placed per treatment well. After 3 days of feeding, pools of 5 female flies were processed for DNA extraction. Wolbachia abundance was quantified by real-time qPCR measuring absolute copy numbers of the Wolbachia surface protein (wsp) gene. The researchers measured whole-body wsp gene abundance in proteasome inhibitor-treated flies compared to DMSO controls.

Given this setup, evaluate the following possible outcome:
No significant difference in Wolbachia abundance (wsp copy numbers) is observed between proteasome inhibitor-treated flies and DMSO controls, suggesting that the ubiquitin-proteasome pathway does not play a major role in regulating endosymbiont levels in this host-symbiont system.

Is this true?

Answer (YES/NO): NO